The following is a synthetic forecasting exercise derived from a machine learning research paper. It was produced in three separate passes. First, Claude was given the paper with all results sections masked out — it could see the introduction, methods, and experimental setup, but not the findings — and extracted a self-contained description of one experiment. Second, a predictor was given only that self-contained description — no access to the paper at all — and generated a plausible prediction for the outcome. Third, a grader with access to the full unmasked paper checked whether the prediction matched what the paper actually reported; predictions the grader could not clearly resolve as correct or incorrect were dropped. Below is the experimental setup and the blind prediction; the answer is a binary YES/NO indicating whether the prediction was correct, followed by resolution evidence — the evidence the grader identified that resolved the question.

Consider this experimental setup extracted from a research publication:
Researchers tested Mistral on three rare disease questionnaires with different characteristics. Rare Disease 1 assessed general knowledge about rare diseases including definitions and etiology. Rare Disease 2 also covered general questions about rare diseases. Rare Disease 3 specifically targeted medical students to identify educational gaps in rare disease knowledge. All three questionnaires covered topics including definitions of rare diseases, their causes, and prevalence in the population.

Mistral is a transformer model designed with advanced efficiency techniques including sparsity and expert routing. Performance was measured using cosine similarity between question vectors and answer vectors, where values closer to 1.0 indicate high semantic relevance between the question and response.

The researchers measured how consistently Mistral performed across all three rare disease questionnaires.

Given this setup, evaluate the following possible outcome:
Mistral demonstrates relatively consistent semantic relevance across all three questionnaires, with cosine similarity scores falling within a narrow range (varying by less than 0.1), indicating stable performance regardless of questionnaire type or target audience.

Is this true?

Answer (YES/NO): YES